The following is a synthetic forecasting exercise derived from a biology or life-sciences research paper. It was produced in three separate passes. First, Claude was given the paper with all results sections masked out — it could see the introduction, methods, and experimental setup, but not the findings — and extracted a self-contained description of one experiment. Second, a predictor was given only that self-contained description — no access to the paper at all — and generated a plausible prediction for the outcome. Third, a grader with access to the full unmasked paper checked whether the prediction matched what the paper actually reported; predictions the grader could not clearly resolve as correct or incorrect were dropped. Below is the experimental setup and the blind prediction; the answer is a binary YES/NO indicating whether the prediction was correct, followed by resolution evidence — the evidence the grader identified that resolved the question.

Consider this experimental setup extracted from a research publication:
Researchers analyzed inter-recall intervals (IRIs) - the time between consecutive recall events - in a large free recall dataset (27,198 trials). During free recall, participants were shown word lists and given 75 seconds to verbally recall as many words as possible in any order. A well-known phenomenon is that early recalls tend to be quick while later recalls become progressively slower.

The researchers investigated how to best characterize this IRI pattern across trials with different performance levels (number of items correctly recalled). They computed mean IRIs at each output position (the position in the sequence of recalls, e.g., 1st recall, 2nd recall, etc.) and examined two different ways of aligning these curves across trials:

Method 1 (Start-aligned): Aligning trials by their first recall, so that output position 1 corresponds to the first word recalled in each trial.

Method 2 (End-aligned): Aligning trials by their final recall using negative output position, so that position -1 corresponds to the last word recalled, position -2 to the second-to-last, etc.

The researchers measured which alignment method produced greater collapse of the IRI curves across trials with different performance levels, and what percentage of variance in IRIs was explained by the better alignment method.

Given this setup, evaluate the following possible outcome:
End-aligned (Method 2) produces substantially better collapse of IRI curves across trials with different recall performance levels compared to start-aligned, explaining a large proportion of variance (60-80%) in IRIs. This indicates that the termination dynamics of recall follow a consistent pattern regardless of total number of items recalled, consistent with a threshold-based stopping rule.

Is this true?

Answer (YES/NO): NO